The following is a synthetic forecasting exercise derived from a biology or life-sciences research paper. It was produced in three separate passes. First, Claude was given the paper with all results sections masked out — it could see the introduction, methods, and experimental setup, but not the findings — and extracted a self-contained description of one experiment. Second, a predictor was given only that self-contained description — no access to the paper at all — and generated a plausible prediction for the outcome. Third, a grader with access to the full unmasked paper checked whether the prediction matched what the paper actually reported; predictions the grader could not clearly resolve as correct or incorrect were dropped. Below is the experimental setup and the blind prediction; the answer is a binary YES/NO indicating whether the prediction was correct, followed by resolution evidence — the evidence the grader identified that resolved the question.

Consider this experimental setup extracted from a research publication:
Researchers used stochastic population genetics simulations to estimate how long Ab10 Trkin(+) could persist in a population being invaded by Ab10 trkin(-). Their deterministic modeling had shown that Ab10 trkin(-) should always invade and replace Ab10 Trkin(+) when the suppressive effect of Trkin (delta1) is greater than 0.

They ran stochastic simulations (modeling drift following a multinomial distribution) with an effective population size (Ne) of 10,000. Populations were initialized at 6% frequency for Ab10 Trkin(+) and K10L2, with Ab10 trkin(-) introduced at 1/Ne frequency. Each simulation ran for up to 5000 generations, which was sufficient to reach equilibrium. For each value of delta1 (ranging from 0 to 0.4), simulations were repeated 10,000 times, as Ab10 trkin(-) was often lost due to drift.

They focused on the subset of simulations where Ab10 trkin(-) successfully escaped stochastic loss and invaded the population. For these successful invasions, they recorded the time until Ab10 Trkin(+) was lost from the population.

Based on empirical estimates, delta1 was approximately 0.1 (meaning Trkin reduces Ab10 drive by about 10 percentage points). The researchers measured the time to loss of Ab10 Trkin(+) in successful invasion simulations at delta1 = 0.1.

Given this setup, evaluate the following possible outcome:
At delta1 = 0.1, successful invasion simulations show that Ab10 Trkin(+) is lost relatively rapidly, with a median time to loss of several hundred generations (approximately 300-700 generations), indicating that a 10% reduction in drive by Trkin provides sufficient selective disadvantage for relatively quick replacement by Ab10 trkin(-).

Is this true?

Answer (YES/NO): NO